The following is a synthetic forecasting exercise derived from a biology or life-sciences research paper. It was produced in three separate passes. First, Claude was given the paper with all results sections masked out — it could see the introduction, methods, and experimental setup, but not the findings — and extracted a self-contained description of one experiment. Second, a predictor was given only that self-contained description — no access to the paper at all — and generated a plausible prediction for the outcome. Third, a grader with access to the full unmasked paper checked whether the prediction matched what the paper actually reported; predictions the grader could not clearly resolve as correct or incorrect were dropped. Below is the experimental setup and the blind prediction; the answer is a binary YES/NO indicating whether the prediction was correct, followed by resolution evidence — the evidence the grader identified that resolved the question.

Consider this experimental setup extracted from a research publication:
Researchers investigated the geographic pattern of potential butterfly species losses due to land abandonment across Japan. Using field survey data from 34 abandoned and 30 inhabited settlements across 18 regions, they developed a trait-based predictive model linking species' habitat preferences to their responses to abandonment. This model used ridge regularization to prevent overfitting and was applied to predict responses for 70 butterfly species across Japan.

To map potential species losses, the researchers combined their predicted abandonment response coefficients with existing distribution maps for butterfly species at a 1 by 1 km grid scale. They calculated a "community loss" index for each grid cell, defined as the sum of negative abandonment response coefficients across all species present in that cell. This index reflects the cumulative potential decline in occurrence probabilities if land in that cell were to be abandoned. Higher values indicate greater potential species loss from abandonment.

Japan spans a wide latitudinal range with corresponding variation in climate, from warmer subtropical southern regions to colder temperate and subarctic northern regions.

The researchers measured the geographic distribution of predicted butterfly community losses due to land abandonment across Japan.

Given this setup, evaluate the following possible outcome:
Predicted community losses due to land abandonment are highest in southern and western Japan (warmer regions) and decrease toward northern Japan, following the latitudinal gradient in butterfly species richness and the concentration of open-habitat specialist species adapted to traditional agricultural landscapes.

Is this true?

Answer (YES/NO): NO